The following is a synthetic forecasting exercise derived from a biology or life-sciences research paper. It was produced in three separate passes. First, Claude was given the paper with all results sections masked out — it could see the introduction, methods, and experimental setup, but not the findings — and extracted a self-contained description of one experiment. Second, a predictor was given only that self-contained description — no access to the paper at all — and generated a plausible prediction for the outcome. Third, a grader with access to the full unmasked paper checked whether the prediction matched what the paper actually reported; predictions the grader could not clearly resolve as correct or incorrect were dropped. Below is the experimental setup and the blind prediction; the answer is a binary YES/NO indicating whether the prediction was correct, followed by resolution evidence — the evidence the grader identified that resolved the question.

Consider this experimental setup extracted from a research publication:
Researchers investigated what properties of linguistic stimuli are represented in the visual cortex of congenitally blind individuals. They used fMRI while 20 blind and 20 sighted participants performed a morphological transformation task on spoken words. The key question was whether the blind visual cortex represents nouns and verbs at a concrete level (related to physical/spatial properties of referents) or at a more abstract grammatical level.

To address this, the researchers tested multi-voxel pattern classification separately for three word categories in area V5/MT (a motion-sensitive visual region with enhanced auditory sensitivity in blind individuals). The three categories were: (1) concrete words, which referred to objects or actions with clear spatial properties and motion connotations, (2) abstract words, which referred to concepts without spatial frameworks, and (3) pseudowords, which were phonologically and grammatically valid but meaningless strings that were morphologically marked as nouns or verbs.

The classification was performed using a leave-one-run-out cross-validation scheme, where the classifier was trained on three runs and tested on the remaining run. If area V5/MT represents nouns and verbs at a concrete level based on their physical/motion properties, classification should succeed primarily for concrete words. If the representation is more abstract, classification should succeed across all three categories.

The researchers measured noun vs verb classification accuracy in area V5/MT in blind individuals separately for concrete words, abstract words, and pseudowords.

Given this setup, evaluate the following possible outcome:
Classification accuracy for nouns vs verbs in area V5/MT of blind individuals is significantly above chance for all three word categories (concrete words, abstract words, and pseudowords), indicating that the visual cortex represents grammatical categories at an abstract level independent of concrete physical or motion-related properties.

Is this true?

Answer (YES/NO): NO